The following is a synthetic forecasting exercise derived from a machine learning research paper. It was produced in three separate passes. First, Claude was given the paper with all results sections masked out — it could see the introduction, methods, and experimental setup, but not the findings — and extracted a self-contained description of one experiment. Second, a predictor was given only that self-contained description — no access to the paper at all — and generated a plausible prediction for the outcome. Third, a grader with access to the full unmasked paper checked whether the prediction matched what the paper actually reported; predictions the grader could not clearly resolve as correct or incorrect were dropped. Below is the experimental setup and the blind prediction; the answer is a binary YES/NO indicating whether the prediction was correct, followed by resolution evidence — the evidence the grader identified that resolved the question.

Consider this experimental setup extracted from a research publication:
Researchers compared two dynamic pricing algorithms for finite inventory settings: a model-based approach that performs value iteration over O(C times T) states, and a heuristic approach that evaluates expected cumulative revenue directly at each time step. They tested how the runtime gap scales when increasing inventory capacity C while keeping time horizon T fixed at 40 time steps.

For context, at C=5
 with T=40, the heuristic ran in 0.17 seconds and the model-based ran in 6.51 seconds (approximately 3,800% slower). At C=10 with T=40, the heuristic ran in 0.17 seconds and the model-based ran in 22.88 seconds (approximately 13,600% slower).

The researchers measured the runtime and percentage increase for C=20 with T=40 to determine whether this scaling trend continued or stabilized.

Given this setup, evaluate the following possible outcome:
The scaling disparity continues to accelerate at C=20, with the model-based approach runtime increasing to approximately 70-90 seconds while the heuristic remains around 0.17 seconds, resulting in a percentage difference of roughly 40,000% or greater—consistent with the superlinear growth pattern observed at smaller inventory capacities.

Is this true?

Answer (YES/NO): YES